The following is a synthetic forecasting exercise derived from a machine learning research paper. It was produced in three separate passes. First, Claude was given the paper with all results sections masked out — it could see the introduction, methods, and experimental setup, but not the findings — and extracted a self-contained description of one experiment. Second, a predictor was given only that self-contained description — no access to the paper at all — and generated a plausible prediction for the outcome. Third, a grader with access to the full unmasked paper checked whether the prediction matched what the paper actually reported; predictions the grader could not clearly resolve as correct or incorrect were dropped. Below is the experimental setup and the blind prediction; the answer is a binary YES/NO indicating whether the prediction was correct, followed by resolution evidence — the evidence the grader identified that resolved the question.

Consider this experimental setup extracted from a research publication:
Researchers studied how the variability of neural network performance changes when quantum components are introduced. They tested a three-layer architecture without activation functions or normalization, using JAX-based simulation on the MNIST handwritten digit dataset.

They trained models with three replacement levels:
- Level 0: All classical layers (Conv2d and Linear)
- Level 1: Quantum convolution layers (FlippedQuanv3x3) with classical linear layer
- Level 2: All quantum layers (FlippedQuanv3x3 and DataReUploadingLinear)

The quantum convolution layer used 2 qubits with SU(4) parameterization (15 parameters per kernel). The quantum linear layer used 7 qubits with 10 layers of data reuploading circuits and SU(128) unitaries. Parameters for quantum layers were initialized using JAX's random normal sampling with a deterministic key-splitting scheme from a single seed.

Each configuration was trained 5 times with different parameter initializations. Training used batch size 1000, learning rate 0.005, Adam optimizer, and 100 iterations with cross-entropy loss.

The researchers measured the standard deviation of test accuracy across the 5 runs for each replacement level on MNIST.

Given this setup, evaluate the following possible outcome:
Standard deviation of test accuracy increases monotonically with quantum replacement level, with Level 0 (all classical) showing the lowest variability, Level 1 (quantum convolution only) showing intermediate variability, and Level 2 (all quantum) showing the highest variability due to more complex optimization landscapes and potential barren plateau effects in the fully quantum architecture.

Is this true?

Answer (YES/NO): NO